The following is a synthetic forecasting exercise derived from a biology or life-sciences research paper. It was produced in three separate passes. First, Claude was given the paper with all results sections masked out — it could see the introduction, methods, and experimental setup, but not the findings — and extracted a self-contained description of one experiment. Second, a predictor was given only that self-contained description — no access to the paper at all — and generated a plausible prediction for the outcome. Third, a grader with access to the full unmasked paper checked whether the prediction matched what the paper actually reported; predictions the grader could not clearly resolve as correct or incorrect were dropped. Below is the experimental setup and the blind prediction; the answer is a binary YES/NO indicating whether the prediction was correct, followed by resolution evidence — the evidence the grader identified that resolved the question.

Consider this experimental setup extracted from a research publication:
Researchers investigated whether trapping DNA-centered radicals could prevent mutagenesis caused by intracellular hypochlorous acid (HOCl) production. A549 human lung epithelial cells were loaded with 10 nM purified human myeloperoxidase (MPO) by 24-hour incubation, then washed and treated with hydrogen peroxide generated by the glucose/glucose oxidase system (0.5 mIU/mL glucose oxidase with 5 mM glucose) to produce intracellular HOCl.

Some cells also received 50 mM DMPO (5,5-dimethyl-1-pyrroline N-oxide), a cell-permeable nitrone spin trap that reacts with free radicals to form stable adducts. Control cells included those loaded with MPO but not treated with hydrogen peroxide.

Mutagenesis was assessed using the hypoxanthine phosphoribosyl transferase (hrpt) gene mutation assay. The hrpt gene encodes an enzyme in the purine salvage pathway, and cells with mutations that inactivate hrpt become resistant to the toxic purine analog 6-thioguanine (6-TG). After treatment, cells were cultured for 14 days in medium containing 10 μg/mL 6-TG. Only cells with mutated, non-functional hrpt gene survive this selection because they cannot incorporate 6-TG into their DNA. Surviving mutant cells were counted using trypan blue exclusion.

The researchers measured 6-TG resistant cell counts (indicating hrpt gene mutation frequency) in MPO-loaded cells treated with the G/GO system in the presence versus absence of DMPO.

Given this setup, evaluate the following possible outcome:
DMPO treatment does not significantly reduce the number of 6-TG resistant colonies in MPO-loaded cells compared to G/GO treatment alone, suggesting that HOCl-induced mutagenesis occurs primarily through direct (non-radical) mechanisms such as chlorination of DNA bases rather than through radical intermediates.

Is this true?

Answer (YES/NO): NO